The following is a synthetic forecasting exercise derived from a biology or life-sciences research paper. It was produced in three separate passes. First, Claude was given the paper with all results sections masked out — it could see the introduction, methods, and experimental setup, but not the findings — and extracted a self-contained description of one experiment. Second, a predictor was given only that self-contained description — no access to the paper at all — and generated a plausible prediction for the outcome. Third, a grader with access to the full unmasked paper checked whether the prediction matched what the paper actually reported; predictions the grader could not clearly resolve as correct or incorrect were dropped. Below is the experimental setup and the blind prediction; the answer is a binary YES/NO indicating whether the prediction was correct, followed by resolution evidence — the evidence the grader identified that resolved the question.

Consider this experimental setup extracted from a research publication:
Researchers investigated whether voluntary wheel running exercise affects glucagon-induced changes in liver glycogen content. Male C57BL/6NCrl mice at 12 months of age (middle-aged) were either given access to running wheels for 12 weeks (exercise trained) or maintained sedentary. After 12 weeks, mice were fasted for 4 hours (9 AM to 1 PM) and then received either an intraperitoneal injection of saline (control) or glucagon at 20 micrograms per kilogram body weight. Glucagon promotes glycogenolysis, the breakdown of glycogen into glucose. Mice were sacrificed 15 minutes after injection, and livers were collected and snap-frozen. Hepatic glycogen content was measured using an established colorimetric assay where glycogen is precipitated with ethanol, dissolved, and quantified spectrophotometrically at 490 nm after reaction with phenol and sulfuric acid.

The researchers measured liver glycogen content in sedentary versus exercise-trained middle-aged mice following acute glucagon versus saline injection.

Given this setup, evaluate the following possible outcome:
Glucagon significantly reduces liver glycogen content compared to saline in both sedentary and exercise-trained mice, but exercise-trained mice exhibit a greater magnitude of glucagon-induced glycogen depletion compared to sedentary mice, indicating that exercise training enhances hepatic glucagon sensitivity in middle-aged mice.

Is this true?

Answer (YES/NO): NO